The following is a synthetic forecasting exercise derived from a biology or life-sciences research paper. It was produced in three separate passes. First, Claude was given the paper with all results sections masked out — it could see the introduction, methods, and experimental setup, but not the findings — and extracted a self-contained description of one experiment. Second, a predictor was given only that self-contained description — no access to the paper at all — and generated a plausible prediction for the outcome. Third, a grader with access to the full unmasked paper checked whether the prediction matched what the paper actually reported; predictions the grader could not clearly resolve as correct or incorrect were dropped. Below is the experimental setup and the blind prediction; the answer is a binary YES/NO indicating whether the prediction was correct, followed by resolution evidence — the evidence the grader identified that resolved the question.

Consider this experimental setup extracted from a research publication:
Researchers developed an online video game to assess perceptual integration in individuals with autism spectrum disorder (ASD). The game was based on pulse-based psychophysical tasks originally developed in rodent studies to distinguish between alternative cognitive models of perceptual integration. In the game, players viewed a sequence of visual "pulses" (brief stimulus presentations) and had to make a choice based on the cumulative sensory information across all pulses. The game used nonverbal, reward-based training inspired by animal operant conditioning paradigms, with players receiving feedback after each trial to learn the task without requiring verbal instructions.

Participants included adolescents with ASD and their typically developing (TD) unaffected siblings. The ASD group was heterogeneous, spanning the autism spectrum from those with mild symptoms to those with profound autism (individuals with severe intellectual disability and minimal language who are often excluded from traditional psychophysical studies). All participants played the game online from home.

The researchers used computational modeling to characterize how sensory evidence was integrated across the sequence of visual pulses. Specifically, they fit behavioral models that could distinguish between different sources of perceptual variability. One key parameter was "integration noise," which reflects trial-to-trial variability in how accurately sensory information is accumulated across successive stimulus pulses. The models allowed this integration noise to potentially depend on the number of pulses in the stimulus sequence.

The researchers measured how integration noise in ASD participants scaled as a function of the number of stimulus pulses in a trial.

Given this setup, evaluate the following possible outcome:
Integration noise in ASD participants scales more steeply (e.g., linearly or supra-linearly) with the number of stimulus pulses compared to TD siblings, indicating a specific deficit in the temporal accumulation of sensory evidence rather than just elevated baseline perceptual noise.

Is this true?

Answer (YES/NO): YES